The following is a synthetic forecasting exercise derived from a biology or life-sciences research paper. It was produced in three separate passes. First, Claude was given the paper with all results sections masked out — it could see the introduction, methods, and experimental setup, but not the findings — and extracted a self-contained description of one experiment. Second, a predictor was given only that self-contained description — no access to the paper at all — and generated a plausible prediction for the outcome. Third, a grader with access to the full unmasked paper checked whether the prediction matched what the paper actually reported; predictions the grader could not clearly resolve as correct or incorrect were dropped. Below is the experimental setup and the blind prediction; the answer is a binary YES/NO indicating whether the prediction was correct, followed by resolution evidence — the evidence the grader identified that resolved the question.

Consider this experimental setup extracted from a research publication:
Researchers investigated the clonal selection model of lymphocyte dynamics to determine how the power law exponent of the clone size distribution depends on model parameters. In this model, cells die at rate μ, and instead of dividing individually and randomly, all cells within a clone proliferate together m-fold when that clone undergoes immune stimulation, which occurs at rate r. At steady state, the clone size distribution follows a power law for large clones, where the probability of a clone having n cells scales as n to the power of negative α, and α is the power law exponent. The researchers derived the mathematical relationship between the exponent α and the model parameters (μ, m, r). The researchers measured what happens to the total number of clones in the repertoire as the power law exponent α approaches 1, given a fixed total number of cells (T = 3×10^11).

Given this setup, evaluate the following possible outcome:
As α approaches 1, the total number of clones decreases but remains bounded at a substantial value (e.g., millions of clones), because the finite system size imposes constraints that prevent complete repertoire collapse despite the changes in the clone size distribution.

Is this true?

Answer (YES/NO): NO